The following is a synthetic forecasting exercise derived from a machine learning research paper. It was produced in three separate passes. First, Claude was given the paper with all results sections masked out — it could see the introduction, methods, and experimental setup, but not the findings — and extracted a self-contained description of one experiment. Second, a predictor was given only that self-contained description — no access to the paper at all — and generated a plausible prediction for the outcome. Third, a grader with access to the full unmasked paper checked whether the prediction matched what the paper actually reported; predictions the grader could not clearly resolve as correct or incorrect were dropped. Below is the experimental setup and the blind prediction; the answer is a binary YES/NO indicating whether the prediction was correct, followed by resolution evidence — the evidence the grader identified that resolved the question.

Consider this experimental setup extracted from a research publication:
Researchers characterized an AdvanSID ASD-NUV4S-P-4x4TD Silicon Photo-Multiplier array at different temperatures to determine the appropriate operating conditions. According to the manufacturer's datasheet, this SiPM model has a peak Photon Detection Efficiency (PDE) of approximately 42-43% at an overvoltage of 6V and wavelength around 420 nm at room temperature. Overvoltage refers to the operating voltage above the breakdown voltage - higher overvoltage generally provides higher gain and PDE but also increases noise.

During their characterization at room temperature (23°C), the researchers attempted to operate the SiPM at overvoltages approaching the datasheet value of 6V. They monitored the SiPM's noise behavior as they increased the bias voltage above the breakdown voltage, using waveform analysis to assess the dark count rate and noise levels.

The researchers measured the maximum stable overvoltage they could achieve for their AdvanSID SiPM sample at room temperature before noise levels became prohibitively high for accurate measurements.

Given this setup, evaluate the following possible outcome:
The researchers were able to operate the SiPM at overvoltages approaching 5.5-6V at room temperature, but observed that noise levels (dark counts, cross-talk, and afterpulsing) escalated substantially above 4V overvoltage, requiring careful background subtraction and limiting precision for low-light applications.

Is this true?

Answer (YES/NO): NO